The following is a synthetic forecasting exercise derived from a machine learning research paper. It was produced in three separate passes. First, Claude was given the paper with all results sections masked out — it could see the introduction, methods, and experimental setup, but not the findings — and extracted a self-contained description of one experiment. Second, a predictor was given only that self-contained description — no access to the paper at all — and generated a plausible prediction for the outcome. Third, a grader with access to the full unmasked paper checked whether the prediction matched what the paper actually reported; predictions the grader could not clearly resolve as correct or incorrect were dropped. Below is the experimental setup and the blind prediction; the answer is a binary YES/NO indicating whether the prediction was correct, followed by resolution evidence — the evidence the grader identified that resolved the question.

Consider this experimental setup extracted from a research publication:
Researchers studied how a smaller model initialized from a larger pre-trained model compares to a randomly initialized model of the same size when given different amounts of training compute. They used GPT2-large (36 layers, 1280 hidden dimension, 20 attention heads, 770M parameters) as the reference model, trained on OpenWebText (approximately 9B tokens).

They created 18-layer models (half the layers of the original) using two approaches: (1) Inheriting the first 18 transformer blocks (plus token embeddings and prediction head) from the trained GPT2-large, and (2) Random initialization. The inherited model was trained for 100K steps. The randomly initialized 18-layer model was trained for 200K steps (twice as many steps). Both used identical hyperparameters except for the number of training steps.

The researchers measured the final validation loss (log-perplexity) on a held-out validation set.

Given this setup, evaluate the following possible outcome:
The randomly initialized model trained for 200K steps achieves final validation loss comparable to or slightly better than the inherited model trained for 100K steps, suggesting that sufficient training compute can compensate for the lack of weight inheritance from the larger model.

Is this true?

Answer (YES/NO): NO